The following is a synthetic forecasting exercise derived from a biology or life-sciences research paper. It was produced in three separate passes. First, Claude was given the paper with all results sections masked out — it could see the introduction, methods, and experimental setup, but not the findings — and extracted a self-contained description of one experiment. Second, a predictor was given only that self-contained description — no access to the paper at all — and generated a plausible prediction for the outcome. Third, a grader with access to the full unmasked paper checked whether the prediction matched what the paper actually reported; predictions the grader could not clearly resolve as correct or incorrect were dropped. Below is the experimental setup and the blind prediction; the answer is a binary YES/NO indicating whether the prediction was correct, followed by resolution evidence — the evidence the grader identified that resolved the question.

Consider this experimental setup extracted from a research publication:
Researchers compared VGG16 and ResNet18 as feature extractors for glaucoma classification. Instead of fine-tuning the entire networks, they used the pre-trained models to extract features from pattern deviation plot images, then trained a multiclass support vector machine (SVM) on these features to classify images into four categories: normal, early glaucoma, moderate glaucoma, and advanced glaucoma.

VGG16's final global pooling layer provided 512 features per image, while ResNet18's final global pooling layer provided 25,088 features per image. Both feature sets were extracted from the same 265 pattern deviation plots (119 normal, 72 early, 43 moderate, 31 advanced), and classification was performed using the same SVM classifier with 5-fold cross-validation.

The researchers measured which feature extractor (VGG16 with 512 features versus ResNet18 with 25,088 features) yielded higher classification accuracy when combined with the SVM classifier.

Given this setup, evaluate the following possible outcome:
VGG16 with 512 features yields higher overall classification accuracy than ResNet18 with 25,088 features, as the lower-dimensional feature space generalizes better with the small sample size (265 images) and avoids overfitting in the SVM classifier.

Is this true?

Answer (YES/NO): YES